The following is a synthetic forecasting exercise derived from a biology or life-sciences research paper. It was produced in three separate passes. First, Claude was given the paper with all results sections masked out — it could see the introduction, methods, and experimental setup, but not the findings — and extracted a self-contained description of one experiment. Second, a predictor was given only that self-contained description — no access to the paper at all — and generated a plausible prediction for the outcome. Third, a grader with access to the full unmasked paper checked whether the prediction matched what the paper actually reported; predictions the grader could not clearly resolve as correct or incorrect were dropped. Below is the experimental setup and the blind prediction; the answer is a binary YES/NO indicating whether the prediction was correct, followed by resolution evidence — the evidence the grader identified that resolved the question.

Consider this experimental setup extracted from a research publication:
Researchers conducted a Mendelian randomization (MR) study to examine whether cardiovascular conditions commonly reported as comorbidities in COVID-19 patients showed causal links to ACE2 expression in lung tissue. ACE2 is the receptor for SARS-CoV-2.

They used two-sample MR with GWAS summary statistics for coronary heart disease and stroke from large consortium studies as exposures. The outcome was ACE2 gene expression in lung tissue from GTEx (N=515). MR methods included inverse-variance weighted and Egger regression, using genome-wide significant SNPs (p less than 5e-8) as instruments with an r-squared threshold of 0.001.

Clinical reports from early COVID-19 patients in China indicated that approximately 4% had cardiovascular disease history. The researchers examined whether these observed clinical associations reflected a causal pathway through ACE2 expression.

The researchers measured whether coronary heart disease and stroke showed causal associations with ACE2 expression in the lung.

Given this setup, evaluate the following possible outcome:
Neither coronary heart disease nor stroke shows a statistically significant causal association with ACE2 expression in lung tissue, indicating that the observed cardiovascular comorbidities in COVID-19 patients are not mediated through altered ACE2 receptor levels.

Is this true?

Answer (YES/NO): YES